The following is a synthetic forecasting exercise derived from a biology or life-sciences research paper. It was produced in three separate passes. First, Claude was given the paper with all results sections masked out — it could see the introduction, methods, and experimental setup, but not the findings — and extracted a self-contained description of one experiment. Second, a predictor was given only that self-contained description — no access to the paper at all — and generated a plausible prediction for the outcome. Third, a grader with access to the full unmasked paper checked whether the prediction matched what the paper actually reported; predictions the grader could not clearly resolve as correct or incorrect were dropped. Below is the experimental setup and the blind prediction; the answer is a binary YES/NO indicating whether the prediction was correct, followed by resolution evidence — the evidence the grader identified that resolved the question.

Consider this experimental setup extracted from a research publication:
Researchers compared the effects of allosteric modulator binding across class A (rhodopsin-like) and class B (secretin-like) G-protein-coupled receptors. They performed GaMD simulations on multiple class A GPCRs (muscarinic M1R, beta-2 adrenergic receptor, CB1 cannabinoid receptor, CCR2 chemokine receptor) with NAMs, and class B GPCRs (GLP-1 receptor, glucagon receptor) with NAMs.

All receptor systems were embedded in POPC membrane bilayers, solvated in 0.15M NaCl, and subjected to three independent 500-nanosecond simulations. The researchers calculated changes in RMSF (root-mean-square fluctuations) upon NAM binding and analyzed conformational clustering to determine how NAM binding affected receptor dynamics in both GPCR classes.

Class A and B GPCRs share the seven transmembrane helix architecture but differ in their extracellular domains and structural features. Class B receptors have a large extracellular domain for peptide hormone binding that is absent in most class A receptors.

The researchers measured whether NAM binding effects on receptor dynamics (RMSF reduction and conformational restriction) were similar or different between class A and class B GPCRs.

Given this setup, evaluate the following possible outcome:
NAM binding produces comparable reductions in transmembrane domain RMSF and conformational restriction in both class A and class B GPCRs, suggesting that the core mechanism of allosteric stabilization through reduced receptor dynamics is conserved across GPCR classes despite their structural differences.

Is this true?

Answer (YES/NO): YES